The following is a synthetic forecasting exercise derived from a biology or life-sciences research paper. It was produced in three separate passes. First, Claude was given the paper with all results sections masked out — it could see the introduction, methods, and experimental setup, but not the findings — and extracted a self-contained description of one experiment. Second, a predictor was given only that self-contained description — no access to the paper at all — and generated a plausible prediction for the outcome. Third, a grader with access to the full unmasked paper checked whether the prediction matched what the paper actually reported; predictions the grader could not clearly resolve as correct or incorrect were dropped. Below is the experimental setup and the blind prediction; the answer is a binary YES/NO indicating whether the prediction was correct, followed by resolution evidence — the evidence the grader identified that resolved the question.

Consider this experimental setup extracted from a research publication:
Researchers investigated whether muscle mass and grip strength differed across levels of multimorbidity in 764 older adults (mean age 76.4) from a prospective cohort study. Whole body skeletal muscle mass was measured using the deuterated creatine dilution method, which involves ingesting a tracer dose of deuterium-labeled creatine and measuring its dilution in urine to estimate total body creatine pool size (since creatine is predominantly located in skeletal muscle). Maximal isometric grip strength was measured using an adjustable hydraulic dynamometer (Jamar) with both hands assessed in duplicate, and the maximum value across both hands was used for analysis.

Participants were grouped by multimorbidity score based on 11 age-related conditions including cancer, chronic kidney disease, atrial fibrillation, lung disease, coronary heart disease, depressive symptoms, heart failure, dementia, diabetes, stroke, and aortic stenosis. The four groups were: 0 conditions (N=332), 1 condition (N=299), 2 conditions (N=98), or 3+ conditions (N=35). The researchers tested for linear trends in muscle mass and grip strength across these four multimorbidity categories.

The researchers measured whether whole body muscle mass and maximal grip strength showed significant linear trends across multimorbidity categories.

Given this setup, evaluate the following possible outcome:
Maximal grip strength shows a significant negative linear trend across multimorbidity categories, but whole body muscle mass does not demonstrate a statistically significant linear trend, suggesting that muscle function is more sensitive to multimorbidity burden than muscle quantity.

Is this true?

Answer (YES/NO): NO